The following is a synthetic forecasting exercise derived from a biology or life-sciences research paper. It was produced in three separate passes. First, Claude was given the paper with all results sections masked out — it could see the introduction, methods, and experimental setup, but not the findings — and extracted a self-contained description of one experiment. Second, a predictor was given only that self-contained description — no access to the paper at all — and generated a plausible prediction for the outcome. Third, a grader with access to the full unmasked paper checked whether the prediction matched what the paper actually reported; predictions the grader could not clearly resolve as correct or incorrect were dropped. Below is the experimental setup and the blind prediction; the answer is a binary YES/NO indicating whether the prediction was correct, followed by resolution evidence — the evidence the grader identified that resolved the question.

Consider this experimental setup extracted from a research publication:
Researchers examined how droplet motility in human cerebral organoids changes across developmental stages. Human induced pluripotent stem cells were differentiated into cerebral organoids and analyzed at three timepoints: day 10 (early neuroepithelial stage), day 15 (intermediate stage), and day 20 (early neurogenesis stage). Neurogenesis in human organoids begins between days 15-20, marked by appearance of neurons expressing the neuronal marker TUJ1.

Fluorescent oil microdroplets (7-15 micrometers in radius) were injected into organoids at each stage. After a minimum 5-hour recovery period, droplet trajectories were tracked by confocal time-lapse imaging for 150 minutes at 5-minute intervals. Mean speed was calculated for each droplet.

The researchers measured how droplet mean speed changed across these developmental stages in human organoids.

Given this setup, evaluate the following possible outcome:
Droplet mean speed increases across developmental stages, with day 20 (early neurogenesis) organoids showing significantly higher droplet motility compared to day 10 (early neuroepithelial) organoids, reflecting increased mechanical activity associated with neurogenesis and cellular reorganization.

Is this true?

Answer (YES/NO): NO